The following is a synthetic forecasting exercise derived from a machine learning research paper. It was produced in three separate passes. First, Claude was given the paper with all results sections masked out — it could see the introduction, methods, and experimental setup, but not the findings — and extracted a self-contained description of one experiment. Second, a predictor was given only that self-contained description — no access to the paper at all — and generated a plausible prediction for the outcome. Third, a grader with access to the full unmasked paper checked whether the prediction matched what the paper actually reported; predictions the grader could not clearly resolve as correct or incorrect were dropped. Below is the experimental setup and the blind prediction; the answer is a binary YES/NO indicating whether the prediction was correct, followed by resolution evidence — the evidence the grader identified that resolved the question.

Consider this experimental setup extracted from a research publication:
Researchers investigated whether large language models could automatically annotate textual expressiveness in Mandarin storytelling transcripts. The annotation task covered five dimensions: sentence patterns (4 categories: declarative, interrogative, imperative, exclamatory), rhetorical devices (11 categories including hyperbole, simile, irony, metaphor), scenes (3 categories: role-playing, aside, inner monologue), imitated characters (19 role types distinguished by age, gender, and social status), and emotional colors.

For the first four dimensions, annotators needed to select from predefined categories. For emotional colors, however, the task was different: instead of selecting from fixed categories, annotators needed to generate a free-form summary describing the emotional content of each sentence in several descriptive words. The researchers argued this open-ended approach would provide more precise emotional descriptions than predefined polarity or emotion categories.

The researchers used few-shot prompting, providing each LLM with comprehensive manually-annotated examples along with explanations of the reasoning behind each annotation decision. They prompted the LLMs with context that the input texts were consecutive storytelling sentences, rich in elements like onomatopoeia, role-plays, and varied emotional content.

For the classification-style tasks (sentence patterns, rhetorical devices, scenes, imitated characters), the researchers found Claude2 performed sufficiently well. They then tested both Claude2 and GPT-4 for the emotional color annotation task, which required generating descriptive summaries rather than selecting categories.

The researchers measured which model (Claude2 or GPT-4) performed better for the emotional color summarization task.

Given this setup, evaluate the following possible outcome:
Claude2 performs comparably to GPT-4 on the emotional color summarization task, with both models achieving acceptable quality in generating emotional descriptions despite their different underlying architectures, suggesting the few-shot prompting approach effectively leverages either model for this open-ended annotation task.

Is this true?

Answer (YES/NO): NO